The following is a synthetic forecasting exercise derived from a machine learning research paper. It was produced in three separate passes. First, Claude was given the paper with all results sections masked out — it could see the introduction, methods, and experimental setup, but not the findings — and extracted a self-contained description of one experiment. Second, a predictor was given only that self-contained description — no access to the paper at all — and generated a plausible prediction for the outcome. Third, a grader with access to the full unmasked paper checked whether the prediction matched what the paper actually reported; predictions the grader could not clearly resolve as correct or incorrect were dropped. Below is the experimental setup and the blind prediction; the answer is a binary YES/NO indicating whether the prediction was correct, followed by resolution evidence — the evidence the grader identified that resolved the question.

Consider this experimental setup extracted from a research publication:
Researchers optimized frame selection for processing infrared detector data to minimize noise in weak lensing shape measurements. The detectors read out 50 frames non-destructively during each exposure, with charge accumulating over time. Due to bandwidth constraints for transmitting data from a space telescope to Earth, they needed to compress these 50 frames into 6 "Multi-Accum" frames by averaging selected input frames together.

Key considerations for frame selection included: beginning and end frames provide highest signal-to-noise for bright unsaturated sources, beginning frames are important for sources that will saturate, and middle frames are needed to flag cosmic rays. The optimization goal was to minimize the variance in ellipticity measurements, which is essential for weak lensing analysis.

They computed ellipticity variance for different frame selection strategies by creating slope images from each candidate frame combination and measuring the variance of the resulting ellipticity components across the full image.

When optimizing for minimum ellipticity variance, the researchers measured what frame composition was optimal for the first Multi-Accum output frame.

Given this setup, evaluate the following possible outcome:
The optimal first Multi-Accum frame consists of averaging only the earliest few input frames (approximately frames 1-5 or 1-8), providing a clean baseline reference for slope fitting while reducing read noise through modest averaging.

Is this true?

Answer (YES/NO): NO